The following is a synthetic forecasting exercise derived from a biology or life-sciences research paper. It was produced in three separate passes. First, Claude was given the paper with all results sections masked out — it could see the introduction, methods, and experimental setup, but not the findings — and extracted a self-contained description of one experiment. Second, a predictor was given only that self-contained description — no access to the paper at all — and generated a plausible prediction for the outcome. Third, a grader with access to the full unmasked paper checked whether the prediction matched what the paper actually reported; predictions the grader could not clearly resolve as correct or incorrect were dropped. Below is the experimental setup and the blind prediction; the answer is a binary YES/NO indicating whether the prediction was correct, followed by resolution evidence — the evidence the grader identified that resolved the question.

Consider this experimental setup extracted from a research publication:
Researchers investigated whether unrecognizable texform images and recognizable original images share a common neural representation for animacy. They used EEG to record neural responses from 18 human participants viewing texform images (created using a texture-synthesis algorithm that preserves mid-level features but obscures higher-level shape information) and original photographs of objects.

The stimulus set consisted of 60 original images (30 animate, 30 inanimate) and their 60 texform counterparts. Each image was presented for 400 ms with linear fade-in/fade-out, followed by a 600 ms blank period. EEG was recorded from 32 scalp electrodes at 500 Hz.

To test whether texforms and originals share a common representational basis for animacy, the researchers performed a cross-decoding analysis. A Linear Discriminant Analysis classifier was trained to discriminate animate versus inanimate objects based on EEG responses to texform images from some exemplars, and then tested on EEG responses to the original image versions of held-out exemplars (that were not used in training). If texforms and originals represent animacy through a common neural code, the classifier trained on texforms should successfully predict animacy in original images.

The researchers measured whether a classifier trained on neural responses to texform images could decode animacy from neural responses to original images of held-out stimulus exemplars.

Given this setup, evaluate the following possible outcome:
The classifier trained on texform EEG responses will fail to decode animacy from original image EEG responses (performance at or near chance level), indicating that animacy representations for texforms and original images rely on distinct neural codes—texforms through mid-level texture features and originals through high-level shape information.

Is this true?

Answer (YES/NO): NO